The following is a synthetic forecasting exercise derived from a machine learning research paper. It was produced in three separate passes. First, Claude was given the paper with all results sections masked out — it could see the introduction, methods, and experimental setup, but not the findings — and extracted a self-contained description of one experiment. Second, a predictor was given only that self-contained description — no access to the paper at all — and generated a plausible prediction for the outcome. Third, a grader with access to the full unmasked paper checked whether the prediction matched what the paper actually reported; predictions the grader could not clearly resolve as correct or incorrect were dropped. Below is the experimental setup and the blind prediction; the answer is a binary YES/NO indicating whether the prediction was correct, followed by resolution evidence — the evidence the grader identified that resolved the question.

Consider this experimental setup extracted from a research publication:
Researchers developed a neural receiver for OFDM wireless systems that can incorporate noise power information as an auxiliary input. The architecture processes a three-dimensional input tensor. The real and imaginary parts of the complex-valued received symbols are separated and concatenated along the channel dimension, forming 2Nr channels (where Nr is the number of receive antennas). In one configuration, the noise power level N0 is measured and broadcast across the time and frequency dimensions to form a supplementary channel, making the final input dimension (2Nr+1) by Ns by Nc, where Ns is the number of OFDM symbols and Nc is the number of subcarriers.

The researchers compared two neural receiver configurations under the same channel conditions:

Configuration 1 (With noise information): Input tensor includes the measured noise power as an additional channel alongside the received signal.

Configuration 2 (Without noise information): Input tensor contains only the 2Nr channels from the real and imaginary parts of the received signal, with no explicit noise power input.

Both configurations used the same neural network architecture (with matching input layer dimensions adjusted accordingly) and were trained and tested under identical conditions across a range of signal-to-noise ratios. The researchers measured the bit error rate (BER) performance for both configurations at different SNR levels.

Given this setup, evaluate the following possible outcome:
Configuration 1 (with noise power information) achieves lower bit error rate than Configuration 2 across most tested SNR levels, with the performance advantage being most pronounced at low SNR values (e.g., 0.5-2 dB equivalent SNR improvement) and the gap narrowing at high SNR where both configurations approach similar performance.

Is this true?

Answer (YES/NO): NO